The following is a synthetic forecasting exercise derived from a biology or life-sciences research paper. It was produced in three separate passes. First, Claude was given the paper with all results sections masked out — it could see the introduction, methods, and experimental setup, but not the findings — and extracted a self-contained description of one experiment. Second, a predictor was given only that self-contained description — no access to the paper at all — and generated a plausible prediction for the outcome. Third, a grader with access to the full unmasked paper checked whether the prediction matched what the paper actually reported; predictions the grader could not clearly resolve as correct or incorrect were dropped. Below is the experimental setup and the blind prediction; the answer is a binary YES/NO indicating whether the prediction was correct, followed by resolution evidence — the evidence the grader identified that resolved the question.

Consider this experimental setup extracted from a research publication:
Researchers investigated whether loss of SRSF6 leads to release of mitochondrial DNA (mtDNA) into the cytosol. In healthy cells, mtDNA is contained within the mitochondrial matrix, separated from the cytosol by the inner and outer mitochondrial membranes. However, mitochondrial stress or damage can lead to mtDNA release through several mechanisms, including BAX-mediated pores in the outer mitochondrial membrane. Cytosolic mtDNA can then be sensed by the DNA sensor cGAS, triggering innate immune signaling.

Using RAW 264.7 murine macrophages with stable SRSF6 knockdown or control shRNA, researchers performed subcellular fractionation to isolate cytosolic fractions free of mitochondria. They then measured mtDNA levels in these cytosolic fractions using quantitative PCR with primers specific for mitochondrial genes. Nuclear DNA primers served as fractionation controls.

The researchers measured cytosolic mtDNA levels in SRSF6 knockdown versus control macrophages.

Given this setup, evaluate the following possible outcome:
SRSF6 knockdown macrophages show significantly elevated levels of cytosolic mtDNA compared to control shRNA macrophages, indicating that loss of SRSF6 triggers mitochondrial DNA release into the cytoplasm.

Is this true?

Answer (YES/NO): YES